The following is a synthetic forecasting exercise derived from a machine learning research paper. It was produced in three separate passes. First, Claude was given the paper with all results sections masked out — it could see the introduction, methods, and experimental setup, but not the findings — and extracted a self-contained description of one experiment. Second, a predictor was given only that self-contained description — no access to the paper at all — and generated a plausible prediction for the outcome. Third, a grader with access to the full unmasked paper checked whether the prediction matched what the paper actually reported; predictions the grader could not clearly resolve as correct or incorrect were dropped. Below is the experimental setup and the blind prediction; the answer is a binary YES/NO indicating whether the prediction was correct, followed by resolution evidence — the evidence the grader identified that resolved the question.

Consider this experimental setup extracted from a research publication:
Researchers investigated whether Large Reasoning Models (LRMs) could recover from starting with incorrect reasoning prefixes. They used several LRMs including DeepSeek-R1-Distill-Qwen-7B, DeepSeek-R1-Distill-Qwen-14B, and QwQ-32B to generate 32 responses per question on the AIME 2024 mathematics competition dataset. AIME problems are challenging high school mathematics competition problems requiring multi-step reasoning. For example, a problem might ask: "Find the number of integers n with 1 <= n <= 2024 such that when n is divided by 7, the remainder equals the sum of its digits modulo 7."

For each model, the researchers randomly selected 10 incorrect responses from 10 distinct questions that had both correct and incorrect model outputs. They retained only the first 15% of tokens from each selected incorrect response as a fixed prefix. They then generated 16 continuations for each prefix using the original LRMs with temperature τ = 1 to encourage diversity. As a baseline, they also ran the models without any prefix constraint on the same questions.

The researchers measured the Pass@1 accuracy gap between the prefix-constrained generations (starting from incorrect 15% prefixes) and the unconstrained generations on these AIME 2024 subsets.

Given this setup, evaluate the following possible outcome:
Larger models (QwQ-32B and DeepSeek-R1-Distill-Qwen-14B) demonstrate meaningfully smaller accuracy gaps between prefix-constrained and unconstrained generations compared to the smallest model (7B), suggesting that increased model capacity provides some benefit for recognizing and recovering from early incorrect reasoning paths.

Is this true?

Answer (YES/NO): NO